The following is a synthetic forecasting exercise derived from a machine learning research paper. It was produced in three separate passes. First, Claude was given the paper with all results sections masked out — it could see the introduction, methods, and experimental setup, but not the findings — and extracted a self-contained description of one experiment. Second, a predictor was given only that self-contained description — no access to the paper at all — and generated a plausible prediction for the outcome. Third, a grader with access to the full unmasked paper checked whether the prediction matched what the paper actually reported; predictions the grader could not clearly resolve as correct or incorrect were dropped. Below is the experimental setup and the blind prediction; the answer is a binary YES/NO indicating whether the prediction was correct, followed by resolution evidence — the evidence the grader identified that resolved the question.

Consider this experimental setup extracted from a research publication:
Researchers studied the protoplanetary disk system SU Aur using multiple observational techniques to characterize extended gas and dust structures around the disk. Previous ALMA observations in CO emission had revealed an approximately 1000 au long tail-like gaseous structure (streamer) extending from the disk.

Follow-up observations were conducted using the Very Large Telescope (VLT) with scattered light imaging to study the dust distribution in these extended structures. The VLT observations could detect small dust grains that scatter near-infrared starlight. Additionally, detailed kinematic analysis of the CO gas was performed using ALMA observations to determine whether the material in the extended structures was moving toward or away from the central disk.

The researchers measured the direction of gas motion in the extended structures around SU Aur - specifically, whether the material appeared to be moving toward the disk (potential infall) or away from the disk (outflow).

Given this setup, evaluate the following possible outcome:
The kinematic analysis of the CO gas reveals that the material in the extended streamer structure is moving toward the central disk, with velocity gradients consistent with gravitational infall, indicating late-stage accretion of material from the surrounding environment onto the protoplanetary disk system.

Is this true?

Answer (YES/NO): YES